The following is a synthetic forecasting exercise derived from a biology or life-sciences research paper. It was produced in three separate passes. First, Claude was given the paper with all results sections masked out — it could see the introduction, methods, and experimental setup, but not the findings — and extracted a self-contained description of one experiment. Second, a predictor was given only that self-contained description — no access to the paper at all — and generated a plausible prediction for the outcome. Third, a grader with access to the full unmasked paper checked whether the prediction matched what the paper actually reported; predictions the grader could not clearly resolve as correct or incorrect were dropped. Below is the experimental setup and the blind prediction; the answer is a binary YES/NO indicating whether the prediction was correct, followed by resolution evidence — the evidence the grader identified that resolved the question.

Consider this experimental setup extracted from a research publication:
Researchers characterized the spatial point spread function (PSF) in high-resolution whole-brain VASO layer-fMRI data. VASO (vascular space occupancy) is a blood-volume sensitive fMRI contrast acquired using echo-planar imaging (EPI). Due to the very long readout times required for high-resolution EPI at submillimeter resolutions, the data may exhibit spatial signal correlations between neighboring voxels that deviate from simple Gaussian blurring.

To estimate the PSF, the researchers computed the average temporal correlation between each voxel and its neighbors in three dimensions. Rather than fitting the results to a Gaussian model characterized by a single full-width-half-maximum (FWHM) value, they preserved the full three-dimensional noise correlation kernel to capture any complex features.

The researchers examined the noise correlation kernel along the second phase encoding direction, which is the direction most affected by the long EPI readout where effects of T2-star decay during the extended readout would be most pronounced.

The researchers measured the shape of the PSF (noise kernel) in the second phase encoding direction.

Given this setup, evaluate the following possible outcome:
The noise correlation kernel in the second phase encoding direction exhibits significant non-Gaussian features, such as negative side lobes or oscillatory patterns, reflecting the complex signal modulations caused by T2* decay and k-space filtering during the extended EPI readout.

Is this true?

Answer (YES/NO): YES